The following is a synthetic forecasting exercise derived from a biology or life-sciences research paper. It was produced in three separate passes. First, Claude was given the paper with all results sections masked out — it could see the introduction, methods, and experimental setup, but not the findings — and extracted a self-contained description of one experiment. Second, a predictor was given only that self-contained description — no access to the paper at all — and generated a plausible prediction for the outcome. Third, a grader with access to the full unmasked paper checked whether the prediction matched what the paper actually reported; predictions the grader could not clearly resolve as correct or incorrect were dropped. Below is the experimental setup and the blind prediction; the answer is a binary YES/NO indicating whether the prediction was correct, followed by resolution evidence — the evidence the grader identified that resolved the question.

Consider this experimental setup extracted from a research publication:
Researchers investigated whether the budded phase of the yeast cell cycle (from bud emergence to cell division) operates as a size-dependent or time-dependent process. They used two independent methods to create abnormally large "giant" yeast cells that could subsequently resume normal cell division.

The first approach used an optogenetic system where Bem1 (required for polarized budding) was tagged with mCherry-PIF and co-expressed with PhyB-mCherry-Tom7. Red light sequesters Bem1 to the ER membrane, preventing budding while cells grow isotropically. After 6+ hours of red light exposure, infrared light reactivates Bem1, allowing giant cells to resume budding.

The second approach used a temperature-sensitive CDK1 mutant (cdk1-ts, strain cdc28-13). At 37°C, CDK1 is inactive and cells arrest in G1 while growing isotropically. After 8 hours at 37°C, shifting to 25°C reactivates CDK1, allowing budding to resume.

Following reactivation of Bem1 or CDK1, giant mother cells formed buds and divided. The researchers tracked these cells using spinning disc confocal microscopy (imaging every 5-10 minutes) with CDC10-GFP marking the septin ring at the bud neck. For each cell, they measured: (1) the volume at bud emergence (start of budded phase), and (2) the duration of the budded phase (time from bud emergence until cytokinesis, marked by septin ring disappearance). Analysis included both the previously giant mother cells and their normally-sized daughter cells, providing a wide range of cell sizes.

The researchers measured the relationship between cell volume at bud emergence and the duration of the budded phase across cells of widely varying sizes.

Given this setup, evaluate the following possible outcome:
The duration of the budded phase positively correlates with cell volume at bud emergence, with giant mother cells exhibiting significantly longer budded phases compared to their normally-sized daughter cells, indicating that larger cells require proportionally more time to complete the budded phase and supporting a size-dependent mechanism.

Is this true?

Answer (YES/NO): NO